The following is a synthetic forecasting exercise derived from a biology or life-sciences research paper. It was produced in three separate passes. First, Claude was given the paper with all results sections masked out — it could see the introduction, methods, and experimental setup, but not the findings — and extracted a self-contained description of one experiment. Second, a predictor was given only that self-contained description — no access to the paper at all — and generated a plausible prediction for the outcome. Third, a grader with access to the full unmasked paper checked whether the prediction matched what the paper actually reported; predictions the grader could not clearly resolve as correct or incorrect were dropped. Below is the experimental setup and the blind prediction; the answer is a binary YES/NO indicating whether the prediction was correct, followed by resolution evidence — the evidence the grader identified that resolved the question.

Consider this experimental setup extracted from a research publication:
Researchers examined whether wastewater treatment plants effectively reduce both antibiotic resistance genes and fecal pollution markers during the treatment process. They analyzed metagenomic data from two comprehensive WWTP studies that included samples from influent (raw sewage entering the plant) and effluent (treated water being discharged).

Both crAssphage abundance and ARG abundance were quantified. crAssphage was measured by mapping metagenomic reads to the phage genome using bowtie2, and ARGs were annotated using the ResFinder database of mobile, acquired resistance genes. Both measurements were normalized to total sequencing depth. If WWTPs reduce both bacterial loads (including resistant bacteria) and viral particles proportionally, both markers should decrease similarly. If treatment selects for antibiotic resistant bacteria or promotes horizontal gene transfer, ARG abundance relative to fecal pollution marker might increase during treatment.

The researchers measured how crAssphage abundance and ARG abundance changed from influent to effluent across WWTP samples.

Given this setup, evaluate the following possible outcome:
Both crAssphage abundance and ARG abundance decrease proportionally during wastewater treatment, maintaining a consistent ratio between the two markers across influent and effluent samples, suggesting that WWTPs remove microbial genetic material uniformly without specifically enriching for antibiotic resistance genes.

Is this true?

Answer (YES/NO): YES